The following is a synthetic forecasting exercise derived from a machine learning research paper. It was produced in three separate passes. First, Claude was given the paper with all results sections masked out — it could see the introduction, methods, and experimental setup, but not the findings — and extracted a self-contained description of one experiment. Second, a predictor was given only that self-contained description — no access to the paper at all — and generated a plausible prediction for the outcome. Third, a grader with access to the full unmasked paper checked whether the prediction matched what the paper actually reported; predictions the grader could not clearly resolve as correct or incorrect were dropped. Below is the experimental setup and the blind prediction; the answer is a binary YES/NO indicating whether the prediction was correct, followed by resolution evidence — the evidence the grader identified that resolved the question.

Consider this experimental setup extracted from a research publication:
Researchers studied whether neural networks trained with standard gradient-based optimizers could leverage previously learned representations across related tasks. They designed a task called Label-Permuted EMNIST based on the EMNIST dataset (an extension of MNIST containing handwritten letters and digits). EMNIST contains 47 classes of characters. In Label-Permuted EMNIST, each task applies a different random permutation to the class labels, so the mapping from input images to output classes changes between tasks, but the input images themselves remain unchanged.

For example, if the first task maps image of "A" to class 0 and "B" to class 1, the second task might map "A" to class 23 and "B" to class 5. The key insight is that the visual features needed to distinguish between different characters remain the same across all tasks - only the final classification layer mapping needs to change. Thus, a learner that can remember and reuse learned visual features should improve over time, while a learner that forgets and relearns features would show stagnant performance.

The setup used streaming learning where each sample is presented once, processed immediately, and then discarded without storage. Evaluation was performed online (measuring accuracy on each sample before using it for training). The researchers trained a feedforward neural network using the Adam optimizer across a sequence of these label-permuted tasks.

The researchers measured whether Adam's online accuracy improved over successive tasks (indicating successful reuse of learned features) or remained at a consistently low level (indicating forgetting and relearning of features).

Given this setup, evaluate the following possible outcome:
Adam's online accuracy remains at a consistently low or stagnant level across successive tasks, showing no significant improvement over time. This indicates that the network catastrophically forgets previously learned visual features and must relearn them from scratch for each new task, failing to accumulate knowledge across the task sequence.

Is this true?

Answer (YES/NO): YES